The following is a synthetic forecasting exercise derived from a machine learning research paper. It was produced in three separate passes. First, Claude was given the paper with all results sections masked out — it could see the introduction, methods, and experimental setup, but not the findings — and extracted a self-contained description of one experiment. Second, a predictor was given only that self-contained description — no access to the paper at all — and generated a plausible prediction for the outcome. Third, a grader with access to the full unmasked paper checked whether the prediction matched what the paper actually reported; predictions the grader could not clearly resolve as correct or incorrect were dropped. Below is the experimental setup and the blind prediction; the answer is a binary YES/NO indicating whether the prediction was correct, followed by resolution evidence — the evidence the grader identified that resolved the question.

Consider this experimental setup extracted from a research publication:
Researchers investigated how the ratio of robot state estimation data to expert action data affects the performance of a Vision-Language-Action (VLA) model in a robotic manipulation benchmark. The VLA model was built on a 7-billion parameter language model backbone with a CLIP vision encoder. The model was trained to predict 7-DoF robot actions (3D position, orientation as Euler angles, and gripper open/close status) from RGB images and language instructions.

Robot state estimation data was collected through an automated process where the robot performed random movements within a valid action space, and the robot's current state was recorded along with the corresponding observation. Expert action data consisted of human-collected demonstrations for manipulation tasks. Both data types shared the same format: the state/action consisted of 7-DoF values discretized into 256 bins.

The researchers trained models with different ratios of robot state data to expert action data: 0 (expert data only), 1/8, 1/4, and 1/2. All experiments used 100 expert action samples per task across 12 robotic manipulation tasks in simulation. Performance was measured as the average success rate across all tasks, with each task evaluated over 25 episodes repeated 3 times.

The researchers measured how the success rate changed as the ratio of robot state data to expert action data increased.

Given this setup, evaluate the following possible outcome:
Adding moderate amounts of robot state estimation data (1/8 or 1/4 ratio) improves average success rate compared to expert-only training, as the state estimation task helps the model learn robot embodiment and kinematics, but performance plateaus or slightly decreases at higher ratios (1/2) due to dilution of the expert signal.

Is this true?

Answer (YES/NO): YES